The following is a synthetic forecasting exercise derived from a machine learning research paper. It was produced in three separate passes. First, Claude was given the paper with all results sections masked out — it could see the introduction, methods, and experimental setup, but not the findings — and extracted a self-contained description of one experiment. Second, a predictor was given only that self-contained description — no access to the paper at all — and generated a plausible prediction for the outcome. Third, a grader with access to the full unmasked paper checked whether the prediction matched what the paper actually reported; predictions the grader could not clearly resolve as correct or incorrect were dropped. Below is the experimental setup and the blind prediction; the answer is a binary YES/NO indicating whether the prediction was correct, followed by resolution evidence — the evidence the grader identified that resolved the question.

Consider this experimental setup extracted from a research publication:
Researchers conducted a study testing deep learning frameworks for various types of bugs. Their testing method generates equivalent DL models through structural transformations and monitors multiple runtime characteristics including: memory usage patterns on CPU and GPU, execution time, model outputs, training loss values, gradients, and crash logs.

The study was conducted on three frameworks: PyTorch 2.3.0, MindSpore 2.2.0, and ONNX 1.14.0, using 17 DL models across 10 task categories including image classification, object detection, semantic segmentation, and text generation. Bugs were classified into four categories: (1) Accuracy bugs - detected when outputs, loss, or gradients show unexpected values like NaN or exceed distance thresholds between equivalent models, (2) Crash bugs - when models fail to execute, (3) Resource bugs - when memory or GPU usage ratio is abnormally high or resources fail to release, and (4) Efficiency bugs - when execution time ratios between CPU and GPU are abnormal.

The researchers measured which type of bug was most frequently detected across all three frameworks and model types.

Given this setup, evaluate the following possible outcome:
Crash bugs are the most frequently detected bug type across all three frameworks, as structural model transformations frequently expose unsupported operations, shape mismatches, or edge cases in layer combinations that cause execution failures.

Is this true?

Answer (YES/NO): YES